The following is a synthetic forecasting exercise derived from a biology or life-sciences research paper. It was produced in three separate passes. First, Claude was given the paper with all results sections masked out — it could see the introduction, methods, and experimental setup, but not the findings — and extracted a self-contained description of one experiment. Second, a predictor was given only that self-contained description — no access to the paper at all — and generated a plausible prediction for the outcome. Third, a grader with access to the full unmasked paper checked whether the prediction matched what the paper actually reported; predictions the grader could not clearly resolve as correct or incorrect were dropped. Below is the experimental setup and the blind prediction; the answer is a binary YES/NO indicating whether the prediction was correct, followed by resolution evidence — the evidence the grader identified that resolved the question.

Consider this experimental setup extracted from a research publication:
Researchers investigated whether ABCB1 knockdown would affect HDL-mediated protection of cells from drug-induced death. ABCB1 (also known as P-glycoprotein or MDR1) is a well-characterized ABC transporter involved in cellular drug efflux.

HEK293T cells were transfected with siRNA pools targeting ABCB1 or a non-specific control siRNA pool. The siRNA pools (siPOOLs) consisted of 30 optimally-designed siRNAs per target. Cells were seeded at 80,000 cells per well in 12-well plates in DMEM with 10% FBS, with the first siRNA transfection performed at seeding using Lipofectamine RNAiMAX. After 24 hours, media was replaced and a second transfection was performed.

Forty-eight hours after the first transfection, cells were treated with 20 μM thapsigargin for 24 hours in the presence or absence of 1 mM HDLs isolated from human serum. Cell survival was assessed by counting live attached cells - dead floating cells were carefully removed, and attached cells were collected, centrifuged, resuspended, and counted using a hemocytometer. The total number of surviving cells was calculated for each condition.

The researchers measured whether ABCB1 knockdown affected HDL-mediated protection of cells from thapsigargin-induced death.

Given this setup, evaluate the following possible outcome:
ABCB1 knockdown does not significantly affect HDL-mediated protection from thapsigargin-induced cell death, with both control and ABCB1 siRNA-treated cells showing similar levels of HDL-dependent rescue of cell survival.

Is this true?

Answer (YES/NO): NO